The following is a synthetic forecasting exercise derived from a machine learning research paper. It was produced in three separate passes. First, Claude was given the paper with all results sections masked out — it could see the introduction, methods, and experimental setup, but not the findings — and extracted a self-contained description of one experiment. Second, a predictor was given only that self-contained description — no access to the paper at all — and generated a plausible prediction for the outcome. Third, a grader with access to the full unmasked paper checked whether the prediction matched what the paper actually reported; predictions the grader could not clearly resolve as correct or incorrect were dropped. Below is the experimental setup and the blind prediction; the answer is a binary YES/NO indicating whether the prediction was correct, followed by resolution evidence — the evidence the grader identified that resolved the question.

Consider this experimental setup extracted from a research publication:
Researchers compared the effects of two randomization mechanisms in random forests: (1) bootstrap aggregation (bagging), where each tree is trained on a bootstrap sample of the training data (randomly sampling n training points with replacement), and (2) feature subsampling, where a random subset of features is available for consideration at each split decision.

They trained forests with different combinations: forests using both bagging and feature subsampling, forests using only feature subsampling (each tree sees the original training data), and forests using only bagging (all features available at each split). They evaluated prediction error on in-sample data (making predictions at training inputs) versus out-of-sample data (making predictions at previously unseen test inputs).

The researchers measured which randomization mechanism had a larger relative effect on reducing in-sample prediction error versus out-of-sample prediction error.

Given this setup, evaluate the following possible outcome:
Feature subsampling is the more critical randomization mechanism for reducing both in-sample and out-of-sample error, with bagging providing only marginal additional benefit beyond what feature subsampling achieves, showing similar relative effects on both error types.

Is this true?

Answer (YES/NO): NO